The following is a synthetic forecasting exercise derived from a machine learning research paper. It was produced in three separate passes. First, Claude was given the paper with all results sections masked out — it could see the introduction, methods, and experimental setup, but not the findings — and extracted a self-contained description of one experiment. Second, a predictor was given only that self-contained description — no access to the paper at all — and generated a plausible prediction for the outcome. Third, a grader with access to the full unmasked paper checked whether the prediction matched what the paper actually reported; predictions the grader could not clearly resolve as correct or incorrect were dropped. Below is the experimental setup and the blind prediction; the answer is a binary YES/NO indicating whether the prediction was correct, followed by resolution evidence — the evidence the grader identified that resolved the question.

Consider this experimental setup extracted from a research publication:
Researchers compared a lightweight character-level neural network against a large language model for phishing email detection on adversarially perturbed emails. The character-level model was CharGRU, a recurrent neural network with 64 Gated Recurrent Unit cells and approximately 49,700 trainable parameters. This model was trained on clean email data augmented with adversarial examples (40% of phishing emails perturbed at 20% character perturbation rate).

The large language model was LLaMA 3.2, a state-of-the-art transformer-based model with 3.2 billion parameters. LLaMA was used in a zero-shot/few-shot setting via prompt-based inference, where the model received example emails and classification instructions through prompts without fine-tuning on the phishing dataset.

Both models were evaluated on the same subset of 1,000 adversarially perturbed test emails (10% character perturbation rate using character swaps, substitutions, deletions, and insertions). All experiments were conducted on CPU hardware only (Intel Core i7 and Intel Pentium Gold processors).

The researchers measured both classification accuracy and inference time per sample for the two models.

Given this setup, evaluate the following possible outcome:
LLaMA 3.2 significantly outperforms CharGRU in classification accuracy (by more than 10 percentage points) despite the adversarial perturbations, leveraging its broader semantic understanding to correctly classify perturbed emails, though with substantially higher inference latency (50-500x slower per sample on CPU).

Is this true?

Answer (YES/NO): NO